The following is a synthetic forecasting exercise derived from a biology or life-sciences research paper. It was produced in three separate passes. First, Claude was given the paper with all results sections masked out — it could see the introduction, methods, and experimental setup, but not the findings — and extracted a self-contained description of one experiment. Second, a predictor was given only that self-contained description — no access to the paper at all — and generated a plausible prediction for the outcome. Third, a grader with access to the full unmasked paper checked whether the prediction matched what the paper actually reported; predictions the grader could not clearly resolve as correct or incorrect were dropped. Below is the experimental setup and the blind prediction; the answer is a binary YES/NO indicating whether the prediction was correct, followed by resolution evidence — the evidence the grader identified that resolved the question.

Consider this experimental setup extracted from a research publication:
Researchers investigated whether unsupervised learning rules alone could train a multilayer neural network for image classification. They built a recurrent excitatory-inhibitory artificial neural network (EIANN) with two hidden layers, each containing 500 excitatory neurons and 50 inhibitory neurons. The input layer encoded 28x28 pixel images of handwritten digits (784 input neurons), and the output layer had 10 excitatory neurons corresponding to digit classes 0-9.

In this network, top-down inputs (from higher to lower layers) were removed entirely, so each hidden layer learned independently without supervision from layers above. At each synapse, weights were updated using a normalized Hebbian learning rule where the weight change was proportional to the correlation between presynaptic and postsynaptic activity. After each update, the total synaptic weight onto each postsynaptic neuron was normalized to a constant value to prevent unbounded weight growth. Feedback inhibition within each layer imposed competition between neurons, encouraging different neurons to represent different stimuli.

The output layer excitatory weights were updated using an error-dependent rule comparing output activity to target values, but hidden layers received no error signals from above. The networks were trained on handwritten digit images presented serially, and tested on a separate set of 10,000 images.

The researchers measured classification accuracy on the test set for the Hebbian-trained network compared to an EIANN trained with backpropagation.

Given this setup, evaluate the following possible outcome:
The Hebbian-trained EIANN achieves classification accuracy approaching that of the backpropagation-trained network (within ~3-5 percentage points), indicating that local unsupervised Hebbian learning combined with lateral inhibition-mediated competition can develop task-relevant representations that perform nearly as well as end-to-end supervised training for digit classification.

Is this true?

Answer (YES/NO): NO